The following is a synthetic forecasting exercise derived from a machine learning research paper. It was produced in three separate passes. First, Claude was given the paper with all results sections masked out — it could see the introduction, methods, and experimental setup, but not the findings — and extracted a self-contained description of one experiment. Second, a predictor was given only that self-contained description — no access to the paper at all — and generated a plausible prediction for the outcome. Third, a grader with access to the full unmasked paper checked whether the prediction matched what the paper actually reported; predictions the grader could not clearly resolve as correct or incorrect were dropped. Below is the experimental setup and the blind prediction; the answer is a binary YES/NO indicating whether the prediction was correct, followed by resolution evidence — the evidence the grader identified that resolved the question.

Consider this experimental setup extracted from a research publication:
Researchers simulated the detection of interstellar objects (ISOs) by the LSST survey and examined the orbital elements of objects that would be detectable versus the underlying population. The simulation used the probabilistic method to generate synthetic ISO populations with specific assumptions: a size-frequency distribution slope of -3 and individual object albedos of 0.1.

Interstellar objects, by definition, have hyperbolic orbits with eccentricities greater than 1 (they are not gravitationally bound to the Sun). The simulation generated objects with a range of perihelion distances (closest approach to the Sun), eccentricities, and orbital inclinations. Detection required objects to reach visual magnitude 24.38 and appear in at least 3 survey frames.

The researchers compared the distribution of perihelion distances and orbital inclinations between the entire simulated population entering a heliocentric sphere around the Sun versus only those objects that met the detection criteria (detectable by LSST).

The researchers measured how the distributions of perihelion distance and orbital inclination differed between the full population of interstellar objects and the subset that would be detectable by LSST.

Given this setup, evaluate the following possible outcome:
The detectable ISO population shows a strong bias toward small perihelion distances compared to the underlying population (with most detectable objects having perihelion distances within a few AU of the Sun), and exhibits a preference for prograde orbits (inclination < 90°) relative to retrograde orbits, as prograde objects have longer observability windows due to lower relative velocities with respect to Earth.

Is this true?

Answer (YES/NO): NO